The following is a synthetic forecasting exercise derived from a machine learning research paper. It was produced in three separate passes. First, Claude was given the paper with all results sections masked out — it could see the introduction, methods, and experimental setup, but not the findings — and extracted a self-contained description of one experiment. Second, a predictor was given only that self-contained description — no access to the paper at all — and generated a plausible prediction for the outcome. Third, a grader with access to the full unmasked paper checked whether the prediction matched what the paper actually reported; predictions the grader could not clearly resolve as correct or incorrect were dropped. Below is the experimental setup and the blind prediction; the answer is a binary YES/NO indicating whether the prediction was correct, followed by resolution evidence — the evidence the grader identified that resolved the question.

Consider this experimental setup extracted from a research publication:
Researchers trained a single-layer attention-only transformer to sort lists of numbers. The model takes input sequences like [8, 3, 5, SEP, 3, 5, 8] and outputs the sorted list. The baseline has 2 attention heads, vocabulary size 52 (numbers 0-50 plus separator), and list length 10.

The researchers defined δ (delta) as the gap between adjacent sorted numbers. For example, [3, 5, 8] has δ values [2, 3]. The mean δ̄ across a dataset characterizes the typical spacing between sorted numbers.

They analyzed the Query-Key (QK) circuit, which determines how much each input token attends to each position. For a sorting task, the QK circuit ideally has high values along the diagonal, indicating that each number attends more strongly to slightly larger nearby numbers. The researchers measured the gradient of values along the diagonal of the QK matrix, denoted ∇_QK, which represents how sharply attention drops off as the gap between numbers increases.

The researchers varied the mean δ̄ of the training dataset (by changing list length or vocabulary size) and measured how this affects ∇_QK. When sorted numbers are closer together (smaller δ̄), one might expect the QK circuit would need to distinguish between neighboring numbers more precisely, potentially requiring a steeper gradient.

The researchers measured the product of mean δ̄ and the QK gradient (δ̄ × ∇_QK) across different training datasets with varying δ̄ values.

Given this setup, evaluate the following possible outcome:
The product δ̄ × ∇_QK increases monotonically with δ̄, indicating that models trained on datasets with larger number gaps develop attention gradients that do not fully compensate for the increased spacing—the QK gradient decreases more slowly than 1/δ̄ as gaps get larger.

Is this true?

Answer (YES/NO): NO